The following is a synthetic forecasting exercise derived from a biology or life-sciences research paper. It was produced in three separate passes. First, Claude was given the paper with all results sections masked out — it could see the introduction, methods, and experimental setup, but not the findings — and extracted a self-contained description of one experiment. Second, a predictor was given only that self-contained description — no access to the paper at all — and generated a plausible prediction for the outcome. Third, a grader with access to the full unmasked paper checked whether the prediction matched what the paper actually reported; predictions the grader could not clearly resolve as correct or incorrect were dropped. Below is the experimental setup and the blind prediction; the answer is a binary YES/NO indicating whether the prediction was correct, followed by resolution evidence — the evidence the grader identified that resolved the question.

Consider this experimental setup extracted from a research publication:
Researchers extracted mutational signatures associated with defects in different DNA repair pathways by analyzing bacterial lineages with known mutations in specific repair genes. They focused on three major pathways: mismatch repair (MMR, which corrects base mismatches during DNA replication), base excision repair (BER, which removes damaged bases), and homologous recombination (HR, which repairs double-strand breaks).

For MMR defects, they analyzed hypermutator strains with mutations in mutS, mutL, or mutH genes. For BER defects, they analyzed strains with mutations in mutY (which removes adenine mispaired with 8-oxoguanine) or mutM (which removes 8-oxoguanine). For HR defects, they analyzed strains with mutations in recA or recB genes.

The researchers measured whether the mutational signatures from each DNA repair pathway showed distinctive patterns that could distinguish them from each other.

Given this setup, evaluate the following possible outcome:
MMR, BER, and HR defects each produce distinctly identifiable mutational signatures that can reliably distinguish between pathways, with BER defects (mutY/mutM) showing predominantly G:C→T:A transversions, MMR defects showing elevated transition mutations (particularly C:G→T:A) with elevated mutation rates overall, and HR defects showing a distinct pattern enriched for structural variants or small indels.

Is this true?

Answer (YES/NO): NO